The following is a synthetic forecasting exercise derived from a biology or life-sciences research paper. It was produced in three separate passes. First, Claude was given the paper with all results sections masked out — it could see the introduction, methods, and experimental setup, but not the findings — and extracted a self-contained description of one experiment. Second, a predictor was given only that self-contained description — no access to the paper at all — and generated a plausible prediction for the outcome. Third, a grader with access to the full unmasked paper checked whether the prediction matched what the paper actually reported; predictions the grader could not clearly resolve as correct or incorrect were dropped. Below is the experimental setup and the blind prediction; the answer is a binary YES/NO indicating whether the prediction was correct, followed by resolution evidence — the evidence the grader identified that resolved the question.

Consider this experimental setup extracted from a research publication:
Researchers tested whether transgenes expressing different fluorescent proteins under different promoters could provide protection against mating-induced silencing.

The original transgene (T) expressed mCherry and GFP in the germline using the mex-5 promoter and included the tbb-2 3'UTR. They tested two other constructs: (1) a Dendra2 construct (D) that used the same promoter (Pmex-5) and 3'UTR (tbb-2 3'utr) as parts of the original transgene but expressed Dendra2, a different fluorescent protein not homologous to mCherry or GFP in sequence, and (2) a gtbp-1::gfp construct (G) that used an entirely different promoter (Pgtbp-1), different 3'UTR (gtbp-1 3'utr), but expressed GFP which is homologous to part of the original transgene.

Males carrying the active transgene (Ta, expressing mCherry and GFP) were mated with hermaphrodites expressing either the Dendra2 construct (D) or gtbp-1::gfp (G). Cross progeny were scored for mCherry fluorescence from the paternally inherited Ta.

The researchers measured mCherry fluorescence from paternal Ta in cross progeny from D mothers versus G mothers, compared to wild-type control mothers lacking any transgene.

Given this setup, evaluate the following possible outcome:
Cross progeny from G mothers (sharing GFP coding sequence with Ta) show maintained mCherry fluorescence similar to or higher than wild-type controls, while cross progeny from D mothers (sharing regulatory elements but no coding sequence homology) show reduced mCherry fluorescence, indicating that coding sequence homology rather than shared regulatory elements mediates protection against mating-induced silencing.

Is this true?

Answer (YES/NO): NO